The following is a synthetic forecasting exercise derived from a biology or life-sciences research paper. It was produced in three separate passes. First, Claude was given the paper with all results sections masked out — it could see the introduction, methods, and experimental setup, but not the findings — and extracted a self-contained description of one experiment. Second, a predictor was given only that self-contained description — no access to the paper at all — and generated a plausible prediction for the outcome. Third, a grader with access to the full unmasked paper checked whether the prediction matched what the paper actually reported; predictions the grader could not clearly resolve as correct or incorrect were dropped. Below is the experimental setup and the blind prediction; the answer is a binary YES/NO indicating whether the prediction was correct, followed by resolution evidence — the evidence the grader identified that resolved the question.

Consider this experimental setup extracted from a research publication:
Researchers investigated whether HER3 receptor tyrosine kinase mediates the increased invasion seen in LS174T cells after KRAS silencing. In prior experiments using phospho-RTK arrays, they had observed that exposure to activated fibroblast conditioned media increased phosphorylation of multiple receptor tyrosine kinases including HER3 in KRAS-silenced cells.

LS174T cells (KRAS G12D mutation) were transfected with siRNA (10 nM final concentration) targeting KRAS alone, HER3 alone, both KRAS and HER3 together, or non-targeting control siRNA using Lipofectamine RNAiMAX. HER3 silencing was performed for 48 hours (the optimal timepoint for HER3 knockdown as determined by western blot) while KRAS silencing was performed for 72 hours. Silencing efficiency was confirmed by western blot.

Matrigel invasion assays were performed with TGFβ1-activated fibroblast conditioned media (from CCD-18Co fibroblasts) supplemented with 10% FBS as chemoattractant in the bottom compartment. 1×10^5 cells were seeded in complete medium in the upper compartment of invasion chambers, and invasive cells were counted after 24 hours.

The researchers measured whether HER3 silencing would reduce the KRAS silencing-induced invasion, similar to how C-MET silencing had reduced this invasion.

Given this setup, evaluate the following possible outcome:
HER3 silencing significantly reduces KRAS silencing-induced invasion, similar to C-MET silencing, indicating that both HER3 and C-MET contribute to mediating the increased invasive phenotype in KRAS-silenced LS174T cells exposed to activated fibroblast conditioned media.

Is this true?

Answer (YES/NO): NO